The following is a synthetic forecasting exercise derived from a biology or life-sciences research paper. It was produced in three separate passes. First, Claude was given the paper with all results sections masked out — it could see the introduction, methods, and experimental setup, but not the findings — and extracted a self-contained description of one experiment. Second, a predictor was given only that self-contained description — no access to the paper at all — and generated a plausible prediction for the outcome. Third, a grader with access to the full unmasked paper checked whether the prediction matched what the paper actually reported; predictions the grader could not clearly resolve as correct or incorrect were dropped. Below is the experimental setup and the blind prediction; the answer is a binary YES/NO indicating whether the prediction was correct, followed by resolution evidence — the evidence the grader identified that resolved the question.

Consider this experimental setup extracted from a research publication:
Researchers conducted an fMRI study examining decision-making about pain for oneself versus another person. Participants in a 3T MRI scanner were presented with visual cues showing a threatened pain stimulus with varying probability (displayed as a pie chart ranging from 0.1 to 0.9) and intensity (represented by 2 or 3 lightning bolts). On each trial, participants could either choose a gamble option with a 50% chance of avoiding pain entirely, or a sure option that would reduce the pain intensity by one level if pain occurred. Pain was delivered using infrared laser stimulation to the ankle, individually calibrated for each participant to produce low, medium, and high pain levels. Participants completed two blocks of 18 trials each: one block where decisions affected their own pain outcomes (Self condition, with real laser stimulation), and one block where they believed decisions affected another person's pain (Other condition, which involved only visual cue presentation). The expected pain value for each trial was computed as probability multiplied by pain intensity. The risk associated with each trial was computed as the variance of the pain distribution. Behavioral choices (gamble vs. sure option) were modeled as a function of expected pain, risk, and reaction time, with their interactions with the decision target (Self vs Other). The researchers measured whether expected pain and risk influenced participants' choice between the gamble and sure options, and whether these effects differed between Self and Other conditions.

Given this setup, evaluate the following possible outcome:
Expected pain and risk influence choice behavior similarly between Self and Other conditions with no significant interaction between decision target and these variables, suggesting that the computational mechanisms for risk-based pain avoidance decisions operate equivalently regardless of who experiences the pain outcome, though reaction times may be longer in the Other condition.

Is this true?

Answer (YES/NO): NO